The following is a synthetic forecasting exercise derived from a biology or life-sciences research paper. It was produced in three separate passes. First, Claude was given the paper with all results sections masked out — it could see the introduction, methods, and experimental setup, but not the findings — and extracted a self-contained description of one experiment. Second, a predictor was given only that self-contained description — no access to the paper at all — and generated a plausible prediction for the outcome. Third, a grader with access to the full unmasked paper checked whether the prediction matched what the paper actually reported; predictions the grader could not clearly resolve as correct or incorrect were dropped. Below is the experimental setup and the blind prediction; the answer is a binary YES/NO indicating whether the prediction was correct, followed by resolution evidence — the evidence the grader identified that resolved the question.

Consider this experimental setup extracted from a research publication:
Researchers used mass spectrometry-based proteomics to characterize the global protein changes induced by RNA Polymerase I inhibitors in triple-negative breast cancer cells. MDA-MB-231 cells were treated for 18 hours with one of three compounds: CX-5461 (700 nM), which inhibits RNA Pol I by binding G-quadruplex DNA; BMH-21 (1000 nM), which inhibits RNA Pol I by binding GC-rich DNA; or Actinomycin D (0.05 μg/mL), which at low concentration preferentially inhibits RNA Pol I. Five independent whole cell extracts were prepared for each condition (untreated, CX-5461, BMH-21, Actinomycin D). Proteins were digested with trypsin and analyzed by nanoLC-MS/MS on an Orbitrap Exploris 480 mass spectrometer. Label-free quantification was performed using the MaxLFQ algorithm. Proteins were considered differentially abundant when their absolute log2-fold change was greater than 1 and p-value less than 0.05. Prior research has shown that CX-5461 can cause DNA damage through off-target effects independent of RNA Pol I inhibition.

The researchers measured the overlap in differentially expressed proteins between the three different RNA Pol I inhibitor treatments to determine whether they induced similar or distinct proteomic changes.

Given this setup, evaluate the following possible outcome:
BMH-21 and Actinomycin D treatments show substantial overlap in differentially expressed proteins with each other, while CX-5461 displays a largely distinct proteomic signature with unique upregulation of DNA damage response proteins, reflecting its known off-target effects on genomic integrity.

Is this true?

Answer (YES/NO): NO